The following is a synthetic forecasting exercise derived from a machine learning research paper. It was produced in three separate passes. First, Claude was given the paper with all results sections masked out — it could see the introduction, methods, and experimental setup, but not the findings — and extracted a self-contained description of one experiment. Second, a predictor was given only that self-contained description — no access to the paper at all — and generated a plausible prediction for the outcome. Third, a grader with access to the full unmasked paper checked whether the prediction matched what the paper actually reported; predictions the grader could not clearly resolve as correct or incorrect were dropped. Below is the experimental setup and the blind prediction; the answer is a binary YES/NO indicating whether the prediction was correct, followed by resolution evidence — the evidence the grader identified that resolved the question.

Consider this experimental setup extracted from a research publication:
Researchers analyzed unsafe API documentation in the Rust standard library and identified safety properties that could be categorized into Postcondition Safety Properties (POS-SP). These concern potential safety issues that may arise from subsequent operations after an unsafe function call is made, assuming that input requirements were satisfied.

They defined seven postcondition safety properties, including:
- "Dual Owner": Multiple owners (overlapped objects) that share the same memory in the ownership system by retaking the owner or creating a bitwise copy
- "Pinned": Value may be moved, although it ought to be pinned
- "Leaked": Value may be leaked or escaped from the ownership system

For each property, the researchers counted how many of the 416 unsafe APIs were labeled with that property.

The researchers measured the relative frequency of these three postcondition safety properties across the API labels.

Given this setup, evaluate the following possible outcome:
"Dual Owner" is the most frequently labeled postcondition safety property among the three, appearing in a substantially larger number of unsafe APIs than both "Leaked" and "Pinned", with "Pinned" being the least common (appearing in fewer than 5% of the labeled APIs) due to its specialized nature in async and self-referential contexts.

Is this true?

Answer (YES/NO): YES